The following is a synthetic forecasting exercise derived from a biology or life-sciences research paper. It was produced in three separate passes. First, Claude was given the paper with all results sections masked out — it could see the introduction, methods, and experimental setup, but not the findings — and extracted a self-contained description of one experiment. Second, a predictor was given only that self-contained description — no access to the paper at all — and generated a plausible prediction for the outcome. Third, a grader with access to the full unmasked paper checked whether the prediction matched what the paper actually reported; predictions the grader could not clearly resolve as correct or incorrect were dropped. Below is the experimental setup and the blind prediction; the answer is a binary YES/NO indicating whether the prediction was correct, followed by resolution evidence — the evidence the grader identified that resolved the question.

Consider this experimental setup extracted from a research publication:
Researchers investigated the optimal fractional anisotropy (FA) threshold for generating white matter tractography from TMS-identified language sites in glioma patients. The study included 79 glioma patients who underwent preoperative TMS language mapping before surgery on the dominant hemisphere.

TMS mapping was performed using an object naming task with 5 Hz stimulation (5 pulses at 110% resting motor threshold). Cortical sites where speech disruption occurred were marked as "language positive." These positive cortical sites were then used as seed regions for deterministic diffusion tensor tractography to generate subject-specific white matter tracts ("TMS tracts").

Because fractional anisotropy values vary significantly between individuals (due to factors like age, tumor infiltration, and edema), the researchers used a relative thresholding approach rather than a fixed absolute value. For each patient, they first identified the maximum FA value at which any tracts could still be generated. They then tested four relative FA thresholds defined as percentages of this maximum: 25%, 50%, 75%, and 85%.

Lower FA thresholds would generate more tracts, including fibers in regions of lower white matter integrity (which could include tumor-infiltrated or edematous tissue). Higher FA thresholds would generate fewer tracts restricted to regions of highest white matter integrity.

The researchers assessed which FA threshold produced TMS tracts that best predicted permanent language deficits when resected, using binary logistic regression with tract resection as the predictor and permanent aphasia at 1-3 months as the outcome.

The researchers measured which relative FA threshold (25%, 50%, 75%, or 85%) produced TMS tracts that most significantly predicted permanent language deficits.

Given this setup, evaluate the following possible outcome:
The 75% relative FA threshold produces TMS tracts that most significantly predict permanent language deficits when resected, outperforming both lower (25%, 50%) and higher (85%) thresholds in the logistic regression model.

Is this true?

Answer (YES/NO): YES